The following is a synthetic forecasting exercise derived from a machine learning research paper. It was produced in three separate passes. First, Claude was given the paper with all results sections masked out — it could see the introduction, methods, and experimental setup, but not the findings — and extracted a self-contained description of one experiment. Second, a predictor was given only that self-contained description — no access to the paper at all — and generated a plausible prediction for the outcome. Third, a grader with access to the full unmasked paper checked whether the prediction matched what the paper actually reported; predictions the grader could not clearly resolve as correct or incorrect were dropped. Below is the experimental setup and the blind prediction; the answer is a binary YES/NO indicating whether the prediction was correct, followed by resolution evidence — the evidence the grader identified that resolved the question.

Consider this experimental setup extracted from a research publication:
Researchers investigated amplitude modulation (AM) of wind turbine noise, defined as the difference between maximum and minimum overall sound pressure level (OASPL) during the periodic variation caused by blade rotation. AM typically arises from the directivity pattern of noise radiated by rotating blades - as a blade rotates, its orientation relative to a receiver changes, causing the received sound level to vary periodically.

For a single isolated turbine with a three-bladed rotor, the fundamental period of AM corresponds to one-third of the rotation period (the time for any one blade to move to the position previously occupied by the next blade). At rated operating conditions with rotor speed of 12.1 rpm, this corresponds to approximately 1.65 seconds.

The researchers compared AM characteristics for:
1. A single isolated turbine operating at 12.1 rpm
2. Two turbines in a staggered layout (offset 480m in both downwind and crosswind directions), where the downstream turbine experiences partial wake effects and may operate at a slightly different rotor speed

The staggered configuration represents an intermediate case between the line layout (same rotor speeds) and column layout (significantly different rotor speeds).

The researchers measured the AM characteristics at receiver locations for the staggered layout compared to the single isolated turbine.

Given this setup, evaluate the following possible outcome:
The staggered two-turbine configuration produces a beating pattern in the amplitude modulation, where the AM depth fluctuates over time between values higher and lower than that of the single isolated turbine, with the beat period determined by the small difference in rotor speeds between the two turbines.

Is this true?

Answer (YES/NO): NO